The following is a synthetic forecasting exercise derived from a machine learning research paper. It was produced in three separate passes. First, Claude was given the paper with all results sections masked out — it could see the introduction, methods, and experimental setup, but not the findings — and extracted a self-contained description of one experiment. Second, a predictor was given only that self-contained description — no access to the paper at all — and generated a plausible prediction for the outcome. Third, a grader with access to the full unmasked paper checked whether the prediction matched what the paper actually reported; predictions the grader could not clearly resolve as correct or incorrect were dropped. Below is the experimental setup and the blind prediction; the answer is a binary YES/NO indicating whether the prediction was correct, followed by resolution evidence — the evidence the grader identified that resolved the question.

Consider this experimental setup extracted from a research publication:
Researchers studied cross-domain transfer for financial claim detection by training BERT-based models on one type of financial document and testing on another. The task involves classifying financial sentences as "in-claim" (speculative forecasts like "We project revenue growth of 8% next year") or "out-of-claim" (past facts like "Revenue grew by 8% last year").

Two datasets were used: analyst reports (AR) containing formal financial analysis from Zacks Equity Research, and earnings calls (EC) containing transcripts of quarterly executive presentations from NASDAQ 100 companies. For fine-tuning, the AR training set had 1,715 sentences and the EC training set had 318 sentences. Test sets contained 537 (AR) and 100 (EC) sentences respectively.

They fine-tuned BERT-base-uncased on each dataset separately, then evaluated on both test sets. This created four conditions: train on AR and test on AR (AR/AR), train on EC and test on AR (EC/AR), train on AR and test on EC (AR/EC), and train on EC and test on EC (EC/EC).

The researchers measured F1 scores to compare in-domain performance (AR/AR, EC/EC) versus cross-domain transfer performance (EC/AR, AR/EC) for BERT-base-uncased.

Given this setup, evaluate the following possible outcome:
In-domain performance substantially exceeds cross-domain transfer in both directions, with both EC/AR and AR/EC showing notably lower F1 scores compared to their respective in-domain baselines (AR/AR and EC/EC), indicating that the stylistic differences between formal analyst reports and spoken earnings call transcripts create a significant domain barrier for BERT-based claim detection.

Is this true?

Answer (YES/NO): NO